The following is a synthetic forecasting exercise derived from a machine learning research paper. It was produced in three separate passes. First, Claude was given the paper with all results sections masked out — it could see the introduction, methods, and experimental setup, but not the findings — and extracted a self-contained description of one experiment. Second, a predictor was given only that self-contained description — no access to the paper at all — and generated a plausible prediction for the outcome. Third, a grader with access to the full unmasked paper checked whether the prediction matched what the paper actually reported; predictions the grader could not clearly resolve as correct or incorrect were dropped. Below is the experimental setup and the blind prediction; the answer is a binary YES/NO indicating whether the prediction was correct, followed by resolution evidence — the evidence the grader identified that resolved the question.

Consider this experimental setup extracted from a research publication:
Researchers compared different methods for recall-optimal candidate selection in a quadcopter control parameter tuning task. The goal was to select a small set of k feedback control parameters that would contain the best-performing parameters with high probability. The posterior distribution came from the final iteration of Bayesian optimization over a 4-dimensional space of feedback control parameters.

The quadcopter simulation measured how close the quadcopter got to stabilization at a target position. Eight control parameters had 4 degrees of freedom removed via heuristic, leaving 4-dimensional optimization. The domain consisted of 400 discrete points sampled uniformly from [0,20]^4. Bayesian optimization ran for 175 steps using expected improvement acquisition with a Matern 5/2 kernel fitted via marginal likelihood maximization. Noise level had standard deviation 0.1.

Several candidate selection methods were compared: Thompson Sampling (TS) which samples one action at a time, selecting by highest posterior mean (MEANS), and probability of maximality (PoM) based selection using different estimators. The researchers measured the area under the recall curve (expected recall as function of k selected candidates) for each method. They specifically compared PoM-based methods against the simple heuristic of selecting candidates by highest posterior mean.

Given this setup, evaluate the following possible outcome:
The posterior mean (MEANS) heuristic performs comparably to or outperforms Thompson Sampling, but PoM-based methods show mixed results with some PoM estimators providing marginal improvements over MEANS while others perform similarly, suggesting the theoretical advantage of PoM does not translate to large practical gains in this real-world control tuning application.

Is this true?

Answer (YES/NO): NO